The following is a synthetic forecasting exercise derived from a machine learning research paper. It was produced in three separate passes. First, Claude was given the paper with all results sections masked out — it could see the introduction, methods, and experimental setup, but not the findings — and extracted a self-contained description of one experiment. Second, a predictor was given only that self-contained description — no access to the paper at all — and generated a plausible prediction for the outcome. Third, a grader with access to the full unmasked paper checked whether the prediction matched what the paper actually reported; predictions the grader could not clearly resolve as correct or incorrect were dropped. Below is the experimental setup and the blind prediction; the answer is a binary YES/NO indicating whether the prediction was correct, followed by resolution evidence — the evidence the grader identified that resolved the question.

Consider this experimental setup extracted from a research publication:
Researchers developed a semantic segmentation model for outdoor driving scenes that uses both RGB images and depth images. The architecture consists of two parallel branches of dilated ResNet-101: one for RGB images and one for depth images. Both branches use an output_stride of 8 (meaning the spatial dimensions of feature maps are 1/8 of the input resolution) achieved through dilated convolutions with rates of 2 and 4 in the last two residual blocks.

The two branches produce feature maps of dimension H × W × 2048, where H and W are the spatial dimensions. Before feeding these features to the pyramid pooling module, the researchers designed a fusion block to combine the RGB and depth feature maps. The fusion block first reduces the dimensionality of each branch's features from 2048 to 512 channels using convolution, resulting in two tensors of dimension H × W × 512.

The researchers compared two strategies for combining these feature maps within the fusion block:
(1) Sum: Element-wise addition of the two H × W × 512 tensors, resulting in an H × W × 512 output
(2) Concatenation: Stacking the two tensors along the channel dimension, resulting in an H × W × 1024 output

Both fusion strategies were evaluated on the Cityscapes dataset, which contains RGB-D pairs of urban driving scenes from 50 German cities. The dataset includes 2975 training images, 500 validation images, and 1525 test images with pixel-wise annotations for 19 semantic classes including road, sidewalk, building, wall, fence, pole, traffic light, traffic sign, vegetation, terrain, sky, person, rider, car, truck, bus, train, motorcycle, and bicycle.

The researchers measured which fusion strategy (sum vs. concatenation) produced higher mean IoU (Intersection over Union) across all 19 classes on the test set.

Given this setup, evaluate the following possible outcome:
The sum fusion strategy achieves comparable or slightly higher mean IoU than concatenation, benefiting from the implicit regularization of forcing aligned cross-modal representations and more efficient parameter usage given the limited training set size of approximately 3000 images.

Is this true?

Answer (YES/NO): NO